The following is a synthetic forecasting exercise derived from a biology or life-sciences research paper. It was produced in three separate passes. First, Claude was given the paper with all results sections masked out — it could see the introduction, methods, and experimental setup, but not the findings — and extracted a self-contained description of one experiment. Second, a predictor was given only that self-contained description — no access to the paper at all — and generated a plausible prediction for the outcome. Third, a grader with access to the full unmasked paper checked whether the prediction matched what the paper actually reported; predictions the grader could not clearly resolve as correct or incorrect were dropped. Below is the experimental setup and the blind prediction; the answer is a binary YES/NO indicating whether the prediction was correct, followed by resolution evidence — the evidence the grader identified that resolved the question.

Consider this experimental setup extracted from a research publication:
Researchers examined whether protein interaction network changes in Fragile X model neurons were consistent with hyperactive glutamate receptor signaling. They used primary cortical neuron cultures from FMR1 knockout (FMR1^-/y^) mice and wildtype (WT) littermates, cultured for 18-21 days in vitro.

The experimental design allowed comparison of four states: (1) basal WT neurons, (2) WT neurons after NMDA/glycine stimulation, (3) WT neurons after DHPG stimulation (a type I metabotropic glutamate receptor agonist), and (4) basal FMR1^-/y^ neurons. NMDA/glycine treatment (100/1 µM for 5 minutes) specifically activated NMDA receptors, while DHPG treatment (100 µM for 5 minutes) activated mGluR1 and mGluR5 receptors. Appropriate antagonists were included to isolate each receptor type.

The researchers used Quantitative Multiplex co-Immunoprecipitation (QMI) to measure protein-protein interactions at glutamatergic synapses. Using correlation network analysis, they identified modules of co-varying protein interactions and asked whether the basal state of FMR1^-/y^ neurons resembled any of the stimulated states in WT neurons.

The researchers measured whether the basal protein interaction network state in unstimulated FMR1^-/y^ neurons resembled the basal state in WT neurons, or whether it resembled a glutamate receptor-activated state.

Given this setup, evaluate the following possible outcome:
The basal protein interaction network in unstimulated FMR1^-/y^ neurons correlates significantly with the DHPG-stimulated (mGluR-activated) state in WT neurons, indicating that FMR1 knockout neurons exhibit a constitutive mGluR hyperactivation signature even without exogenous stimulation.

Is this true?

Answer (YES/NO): YES